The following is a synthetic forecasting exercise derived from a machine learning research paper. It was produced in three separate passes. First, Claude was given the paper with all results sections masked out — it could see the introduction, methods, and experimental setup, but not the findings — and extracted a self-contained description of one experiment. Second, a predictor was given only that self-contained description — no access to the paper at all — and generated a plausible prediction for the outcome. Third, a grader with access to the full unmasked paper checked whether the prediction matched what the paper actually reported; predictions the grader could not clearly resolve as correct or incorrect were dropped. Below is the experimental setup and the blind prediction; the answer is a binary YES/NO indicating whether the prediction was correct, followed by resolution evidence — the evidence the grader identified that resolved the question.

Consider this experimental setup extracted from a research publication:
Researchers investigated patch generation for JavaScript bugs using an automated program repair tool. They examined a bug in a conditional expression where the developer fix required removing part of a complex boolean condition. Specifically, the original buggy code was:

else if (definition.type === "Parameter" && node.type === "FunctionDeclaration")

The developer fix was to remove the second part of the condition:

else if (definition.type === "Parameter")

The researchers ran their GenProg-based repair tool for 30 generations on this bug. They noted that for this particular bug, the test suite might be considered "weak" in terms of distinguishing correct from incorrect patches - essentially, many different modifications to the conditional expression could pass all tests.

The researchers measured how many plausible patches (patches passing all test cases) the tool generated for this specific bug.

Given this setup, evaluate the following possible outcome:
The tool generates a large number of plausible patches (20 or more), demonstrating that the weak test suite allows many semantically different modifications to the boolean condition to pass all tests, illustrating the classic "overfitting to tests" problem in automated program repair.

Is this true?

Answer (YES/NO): YES